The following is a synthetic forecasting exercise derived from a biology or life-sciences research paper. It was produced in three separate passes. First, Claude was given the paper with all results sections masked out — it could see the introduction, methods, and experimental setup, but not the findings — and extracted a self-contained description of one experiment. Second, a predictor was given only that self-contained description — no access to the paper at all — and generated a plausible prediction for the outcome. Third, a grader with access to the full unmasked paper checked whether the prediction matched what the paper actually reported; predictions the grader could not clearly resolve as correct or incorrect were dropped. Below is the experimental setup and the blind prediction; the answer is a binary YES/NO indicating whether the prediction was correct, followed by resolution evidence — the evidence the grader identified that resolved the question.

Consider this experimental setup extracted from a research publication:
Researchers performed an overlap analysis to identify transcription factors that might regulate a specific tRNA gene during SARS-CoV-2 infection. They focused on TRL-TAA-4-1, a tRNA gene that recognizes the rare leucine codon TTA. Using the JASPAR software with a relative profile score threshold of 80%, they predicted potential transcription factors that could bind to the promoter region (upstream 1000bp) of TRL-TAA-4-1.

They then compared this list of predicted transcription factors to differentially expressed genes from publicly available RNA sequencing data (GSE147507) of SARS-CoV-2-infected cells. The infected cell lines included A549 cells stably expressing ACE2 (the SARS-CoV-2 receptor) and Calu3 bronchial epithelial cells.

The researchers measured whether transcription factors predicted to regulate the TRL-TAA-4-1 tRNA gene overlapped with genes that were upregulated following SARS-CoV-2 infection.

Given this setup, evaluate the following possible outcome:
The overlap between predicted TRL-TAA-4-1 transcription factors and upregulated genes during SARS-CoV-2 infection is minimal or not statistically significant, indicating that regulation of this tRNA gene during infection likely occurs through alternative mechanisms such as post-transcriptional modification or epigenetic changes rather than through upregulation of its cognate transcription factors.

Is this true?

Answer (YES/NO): NO